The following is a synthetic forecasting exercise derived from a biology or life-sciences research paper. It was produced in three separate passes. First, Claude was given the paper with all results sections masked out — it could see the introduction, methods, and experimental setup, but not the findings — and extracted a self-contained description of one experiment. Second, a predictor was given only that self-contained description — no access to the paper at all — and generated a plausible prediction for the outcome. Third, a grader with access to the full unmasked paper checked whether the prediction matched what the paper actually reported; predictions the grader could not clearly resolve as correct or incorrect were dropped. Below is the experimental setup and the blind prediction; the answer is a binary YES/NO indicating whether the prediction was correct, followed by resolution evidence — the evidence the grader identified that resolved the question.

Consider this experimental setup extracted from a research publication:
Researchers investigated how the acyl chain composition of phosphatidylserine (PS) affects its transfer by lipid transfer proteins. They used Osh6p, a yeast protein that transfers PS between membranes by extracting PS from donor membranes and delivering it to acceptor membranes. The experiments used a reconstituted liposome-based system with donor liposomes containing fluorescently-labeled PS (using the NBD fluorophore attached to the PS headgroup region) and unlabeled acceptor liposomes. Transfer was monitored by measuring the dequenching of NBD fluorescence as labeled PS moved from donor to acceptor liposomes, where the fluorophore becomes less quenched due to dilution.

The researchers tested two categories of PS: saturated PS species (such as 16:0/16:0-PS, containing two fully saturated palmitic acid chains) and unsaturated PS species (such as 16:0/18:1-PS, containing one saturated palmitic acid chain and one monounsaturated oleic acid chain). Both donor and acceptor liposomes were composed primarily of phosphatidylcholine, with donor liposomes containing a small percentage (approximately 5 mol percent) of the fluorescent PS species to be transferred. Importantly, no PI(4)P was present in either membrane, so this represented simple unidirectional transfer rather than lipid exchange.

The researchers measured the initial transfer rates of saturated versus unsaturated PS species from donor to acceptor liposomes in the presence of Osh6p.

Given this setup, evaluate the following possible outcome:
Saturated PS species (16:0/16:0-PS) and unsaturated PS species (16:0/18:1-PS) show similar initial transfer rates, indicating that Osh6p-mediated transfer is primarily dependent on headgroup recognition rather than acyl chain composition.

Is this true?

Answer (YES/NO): NO